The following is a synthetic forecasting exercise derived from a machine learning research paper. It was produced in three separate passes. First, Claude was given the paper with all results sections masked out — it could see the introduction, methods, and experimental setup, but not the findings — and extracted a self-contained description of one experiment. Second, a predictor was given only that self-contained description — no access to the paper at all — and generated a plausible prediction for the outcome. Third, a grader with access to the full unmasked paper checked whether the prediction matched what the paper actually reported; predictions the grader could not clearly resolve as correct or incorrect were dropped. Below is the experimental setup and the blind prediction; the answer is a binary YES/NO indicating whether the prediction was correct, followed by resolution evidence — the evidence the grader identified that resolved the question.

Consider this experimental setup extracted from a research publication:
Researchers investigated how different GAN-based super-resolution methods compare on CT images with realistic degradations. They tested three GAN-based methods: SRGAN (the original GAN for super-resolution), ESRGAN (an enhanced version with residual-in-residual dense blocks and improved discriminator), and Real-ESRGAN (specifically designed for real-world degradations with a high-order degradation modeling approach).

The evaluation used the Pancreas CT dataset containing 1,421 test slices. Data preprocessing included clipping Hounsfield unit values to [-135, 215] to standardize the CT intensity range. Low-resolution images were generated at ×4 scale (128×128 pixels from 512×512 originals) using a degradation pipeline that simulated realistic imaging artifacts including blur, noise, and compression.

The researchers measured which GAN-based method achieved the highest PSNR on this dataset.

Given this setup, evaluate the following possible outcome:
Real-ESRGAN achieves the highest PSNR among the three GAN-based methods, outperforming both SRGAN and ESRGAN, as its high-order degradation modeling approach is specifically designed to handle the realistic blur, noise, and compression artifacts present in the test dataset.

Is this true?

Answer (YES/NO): YES